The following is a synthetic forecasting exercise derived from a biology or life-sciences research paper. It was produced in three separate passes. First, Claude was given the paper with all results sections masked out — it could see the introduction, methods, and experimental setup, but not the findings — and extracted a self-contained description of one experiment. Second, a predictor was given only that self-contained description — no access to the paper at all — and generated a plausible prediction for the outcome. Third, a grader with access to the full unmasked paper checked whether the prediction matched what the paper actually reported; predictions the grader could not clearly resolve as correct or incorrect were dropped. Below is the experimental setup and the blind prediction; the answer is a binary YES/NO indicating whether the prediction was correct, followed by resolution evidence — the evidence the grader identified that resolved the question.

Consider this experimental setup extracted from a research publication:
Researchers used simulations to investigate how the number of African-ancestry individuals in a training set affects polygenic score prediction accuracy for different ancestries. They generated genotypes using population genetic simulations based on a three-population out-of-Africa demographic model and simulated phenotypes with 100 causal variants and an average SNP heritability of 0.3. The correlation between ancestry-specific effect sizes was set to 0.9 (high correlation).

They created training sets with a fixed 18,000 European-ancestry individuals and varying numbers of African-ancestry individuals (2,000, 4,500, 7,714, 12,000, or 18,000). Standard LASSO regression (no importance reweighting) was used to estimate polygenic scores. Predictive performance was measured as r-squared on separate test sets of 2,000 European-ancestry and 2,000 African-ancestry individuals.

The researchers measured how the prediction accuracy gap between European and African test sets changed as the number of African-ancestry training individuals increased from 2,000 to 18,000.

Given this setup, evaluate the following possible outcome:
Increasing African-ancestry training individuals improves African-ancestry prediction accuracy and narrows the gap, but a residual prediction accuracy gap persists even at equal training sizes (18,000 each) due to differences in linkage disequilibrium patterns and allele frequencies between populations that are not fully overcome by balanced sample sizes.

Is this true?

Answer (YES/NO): NO